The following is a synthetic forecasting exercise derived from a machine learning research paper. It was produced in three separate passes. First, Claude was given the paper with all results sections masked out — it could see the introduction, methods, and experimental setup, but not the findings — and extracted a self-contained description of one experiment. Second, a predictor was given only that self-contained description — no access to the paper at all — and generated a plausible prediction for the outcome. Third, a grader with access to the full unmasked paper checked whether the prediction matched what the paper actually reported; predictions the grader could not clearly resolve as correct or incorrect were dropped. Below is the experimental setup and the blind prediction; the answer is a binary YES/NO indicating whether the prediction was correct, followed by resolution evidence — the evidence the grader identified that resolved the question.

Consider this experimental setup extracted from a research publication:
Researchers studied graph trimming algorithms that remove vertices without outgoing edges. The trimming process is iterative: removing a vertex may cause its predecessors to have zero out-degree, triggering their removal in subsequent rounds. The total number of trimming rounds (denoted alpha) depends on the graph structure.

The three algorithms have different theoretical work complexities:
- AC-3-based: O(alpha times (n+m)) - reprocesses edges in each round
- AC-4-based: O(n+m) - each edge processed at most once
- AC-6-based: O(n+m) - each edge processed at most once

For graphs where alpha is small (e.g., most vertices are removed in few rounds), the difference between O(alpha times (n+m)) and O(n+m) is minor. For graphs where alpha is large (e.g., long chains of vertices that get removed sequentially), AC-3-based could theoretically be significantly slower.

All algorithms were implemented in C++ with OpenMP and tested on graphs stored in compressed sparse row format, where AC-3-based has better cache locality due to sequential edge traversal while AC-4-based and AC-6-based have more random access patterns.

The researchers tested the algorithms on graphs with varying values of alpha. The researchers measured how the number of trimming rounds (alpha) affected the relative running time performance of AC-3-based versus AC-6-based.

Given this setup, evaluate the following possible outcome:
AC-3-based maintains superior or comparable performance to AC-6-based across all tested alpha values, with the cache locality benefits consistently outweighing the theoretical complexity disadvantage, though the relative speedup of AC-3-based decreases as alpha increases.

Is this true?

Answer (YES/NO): NO